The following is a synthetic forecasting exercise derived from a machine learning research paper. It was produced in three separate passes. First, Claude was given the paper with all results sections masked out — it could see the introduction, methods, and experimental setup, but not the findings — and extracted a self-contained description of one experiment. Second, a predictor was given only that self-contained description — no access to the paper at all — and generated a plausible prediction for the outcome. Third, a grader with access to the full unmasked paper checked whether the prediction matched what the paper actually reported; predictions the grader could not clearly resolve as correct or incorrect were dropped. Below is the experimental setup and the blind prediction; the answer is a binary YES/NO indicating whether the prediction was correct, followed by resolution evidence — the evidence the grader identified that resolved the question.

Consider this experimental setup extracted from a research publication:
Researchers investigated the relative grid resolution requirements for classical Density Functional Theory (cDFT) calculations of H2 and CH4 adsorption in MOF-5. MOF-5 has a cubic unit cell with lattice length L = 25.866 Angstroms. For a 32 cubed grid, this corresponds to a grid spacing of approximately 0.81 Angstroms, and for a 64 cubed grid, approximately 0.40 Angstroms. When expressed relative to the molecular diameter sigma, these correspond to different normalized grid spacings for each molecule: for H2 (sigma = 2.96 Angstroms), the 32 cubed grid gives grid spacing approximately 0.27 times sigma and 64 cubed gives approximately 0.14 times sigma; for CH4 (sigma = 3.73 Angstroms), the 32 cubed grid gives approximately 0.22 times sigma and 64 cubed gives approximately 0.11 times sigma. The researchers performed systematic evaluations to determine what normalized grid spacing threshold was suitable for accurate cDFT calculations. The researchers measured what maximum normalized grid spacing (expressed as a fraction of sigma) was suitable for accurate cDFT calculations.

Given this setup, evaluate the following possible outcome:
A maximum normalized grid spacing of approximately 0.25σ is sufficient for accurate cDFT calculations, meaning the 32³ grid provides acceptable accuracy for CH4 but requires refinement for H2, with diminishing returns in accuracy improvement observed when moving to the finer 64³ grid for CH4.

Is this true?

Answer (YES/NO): YES